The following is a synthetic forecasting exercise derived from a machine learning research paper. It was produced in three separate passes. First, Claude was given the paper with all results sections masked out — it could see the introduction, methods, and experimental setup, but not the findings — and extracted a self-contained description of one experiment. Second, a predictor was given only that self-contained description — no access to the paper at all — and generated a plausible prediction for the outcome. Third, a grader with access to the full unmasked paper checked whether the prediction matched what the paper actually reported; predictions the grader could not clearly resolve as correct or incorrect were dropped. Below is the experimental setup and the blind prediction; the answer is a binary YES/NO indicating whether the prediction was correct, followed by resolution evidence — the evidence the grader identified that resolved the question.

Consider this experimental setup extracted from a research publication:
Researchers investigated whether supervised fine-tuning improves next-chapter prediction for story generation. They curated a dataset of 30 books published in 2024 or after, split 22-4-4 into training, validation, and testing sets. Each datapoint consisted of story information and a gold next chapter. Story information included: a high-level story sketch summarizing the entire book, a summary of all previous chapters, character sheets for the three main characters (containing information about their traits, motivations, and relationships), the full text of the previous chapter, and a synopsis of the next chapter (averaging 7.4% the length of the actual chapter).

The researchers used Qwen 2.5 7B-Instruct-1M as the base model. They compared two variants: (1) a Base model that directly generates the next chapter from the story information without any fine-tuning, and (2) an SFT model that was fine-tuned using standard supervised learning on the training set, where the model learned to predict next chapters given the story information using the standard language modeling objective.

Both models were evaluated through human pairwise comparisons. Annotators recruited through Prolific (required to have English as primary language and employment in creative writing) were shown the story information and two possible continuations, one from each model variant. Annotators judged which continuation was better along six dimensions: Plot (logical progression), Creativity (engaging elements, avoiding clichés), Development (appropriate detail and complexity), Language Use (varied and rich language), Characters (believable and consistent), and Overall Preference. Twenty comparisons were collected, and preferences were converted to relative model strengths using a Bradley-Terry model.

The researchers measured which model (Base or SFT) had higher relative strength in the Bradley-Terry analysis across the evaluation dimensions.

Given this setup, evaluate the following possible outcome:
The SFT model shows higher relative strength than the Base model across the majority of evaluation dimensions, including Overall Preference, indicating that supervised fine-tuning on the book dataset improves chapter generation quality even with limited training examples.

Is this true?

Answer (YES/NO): NO